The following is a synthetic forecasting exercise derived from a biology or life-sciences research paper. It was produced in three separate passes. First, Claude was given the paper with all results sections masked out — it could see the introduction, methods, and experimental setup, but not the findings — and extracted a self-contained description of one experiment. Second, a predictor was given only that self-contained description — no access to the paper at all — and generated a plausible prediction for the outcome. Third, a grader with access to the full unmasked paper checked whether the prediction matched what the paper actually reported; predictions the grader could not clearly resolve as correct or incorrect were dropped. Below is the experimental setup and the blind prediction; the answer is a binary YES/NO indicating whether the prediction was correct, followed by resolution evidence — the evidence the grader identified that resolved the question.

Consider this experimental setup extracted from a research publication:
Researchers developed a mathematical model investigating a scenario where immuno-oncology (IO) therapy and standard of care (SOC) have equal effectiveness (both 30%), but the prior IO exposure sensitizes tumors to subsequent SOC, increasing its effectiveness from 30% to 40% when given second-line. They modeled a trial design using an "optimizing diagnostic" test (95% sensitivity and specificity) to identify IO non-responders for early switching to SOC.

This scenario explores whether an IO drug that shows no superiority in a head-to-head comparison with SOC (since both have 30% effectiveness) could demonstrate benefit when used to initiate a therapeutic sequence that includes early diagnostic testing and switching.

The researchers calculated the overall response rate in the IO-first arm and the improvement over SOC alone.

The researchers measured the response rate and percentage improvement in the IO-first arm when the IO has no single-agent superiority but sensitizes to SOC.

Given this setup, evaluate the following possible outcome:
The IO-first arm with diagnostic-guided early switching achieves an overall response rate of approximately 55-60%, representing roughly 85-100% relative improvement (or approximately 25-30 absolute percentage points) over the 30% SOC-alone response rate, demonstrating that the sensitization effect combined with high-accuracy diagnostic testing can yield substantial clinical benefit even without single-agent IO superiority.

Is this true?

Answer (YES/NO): YES